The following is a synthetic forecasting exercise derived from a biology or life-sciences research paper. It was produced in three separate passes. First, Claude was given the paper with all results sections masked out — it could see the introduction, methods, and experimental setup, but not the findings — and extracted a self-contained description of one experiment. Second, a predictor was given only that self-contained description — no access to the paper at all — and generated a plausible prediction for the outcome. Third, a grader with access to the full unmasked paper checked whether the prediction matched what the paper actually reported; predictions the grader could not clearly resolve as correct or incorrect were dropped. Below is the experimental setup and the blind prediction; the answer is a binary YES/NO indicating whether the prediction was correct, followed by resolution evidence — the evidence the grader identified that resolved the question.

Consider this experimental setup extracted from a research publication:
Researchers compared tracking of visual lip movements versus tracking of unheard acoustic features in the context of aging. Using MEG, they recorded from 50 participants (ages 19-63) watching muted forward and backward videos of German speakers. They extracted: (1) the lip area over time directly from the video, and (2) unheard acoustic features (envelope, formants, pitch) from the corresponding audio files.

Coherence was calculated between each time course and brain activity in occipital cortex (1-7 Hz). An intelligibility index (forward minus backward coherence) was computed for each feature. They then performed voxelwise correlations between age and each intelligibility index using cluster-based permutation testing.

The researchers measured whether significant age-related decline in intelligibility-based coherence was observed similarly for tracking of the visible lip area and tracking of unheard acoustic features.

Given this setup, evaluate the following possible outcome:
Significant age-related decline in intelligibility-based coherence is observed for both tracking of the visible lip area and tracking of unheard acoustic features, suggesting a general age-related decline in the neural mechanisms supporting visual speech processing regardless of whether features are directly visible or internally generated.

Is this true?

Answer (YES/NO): NO